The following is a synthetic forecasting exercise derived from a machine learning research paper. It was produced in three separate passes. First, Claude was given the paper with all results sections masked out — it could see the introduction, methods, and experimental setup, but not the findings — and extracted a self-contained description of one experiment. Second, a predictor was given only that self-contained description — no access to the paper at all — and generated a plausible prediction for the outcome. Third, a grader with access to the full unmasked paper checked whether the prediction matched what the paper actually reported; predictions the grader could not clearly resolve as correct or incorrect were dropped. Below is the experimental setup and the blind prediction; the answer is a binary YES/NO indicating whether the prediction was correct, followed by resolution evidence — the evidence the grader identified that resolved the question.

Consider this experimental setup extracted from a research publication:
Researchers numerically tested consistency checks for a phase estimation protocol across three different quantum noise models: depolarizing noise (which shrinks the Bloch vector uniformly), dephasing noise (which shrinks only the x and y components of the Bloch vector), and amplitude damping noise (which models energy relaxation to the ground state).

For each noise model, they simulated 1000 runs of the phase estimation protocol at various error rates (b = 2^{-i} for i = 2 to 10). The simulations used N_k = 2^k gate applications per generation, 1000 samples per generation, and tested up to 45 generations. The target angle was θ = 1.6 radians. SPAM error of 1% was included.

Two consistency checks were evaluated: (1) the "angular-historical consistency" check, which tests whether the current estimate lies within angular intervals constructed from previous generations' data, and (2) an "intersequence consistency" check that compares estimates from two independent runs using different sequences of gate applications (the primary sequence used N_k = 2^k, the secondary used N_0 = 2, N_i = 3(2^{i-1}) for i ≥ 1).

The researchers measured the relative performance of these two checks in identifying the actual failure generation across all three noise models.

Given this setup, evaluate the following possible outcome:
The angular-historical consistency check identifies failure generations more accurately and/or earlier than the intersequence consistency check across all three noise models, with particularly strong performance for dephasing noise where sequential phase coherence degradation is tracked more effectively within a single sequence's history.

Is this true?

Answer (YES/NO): NO